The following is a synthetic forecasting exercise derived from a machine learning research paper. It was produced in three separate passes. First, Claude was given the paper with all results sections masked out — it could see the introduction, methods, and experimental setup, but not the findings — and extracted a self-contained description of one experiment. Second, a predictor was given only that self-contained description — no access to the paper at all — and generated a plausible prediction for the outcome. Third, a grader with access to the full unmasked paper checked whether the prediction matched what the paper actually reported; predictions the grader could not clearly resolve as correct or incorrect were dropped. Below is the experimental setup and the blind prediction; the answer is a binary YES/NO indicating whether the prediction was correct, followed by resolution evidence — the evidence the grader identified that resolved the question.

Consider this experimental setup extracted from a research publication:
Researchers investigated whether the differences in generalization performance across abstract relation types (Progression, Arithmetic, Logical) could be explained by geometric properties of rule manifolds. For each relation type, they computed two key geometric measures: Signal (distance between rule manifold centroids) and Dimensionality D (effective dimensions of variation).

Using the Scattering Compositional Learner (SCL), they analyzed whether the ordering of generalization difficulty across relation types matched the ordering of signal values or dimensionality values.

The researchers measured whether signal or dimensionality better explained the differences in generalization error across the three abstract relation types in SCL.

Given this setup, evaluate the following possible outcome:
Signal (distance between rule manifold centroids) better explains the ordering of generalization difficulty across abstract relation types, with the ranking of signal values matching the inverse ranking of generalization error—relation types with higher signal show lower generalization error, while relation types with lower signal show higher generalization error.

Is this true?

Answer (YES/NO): YES